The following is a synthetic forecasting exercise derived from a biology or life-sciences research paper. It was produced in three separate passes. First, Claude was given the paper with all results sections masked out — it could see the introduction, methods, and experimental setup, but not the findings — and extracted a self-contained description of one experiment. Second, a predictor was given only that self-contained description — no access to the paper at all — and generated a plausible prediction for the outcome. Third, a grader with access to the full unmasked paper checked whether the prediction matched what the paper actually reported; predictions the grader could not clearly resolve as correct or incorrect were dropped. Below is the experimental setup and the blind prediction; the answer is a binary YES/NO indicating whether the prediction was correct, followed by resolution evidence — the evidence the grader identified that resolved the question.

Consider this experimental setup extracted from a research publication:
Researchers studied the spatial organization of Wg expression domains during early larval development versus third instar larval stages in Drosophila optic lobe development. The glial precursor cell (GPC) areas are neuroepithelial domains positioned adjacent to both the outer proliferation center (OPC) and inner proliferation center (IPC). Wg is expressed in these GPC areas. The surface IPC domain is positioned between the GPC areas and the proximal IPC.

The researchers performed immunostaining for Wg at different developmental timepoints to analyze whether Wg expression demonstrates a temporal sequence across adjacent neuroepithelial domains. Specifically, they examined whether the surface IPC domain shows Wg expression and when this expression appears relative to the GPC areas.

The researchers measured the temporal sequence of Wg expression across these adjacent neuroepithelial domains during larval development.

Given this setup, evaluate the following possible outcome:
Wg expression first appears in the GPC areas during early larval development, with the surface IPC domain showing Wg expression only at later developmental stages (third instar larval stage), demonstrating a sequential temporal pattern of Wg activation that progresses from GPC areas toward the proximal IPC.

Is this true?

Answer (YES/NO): YES